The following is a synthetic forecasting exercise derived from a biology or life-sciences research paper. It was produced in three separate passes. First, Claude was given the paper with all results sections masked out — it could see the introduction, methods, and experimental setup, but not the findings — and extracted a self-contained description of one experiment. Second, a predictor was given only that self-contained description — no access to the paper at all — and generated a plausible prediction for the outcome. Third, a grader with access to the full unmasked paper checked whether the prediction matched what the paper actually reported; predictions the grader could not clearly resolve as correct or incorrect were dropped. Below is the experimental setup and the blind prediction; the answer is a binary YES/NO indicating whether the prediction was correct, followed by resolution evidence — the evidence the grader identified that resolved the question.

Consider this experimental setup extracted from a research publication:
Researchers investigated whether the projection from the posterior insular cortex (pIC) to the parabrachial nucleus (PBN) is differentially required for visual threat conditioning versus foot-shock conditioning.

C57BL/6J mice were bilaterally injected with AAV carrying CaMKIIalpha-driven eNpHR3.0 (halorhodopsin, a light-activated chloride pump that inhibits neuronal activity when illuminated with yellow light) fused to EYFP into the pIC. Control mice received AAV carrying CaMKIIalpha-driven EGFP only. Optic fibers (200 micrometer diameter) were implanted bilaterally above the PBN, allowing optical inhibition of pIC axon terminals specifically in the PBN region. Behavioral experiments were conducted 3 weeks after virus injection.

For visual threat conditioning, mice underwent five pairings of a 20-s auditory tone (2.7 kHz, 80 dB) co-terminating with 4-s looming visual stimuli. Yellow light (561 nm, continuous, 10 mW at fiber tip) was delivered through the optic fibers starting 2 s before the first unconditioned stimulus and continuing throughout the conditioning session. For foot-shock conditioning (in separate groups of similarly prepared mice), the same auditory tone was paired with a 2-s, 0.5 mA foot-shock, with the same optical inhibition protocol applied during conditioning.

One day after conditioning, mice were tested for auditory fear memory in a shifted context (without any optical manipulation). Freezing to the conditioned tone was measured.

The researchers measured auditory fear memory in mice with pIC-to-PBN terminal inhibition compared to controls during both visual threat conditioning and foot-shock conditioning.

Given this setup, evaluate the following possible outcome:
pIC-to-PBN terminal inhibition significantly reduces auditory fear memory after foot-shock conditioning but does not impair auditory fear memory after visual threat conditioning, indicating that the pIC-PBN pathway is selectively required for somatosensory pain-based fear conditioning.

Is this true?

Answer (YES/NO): NO